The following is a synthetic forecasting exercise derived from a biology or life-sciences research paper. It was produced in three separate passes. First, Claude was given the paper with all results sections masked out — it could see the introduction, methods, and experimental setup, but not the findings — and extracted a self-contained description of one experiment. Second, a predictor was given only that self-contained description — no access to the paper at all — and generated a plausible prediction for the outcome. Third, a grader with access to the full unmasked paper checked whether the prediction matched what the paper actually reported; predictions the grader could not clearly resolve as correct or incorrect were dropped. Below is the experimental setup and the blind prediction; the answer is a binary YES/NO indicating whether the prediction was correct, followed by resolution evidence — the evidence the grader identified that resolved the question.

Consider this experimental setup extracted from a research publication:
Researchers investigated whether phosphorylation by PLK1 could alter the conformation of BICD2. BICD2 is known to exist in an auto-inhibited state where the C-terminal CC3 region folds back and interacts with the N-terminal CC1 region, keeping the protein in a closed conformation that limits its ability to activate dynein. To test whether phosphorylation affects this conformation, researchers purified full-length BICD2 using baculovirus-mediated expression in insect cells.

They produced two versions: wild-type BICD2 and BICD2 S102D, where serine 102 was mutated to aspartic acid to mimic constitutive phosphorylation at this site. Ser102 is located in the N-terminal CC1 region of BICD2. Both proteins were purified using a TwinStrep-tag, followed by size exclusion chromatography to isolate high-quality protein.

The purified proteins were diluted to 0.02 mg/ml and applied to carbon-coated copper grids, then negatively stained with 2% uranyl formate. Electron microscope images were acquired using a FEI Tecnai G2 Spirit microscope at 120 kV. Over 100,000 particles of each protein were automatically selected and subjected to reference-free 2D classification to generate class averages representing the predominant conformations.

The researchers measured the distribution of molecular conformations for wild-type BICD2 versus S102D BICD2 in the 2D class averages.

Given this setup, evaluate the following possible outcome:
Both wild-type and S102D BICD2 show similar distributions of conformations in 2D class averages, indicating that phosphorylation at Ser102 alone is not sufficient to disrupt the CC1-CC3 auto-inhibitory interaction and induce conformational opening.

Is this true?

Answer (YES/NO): NO